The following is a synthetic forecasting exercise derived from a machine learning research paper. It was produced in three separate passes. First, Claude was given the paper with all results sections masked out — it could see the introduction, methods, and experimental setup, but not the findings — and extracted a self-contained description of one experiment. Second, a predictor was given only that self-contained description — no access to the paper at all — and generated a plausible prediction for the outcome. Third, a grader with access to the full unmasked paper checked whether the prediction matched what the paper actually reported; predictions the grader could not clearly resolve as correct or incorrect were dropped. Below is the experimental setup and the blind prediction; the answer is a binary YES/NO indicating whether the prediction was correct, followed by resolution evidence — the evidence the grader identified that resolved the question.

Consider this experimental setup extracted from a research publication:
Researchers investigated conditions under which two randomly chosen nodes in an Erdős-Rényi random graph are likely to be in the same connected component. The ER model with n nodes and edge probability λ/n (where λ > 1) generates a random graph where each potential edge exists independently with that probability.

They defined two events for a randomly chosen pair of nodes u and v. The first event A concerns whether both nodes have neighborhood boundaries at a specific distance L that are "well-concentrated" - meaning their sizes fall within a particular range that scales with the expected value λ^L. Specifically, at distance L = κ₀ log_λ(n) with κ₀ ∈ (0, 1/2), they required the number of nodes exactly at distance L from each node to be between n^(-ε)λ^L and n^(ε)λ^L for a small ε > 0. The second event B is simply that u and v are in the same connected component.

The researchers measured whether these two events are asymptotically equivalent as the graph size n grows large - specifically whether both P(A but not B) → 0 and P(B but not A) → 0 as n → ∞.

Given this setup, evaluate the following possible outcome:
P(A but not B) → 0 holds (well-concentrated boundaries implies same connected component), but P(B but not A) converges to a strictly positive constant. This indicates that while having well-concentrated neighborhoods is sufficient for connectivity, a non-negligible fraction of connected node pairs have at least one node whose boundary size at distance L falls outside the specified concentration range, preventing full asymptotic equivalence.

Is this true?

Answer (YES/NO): NO